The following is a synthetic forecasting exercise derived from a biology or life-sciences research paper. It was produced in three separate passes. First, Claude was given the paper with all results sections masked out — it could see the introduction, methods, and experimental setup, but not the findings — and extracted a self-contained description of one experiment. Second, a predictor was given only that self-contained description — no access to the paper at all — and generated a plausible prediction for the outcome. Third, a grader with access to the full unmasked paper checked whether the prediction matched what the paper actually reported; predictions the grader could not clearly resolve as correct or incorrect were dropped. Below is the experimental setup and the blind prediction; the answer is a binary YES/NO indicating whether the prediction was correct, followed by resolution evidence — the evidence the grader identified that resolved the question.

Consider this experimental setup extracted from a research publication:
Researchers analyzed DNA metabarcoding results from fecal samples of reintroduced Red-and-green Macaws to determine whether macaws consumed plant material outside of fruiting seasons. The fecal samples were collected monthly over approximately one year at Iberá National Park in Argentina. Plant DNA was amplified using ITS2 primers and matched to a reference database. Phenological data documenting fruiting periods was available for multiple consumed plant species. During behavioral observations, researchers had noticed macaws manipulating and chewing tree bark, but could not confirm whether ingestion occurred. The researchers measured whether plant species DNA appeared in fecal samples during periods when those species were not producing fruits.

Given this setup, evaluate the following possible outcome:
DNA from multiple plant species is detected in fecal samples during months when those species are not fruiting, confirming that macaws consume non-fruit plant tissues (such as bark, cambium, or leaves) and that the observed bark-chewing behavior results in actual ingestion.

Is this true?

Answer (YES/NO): YES